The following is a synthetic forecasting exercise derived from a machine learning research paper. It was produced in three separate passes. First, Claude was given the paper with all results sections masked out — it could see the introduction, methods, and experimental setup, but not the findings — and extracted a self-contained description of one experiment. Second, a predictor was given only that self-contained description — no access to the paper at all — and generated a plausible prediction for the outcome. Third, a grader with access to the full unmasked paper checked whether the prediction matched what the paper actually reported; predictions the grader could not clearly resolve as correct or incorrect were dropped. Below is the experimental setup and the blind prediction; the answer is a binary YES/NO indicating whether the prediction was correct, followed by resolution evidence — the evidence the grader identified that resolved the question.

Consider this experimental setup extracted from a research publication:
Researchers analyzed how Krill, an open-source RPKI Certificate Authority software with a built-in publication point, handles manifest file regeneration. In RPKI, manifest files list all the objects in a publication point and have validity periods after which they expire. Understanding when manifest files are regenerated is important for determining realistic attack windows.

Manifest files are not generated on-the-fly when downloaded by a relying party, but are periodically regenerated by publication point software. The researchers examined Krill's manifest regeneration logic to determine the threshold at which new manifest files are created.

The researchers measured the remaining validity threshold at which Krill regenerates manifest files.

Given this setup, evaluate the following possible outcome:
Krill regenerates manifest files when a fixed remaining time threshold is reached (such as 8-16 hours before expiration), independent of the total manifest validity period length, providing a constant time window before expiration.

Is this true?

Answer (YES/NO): NO